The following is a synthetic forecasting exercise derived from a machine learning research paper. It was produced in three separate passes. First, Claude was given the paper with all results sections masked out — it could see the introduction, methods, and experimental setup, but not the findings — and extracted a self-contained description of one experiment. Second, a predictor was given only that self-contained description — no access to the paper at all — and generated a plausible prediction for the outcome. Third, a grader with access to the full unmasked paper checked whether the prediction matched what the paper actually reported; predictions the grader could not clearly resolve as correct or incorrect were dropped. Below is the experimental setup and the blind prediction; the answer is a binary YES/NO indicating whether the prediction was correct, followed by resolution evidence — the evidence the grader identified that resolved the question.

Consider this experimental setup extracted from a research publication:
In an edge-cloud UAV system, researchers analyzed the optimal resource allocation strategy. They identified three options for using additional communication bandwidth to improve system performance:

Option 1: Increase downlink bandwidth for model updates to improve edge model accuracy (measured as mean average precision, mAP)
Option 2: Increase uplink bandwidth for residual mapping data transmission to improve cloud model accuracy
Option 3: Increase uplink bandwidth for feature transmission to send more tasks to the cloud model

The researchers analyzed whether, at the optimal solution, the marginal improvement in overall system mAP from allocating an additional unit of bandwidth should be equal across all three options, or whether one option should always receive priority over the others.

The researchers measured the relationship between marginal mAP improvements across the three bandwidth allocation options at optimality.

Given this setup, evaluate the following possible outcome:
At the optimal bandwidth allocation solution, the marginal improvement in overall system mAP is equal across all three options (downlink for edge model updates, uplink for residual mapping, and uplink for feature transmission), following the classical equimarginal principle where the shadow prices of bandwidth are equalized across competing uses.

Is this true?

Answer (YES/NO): YES